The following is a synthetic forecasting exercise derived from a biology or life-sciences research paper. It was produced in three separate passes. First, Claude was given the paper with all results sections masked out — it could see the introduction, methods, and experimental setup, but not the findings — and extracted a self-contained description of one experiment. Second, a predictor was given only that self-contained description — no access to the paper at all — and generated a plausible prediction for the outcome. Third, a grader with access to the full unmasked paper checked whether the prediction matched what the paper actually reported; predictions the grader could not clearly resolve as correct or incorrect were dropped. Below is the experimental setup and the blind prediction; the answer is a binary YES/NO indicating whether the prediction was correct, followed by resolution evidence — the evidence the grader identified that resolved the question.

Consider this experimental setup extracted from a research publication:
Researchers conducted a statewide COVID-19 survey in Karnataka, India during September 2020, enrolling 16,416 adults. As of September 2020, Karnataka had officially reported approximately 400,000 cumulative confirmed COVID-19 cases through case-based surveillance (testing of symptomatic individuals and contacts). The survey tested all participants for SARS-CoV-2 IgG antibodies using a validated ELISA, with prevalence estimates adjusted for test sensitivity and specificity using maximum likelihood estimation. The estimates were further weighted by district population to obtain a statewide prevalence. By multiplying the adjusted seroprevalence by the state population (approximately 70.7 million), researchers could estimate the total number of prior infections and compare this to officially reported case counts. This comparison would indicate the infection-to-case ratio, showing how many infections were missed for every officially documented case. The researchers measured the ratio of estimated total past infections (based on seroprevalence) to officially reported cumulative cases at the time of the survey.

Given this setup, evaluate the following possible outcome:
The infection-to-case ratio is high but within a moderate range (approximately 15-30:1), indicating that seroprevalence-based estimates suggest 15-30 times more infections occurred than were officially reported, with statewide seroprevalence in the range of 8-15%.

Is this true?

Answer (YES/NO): NO